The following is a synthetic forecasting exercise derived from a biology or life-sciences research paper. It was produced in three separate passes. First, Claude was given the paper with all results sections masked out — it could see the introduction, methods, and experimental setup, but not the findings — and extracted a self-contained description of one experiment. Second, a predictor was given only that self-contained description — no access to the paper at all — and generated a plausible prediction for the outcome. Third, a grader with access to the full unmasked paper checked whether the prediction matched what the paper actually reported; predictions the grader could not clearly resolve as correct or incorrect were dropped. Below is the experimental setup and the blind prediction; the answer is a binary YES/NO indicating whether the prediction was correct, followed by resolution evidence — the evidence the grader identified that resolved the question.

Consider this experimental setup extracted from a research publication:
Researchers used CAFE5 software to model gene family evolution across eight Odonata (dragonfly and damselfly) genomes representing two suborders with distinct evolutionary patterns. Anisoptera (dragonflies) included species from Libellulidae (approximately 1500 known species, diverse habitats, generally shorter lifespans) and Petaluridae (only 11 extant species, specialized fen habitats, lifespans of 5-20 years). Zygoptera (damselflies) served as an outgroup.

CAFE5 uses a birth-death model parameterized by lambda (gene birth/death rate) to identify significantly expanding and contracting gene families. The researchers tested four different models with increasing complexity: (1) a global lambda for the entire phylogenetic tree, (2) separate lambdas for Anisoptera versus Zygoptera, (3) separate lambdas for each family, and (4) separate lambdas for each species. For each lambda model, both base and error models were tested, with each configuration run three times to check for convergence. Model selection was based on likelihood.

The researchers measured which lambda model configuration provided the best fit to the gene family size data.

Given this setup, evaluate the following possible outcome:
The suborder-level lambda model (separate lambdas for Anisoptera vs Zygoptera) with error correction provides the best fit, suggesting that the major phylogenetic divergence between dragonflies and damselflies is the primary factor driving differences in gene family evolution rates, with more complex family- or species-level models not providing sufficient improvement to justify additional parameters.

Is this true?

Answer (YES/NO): NO